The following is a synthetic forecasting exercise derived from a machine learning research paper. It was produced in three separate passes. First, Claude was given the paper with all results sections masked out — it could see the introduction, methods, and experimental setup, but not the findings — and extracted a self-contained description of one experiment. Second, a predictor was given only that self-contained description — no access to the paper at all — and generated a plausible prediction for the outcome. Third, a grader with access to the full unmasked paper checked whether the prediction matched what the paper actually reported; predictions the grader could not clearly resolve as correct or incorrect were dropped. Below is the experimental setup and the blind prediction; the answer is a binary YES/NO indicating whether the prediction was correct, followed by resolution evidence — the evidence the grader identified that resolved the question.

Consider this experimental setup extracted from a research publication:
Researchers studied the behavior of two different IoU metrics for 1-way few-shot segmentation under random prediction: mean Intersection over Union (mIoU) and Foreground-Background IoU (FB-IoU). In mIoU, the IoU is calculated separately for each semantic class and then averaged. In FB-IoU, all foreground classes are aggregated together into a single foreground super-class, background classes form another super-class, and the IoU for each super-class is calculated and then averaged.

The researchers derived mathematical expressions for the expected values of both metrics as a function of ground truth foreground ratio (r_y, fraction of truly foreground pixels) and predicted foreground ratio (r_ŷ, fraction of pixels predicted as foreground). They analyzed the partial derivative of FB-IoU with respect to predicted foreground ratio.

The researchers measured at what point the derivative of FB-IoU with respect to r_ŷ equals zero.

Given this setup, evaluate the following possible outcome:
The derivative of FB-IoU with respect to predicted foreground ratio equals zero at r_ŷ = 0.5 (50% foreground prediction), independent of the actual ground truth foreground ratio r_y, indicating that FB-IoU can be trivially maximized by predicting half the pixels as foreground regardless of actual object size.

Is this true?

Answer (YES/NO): NO